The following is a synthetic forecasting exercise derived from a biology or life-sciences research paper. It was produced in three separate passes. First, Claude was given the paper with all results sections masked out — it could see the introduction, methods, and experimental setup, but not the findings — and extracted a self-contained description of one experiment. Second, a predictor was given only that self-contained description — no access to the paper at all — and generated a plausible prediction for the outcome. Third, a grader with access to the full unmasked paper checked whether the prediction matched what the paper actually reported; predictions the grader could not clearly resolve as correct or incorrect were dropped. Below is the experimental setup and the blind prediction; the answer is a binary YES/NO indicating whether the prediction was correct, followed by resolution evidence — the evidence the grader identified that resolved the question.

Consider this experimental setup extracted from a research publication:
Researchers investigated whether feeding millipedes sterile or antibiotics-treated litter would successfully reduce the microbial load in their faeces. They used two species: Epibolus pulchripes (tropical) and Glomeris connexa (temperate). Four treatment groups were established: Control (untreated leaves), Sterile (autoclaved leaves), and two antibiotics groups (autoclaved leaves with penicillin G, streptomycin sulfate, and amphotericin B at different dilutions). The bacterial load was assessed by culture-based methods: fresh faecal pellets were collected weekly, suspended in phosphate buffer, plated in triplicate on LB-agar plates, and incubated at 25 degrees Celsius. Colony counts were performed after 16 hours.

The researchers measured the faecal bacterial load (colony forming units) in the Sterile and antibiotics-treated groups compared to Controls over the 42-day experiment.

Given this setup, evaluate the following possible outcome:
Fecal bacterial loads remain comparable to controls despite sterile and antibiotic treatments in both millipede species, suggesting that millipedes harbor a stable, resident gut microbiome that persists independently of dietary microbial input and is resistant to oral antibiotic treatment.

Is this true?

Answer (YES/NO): NO